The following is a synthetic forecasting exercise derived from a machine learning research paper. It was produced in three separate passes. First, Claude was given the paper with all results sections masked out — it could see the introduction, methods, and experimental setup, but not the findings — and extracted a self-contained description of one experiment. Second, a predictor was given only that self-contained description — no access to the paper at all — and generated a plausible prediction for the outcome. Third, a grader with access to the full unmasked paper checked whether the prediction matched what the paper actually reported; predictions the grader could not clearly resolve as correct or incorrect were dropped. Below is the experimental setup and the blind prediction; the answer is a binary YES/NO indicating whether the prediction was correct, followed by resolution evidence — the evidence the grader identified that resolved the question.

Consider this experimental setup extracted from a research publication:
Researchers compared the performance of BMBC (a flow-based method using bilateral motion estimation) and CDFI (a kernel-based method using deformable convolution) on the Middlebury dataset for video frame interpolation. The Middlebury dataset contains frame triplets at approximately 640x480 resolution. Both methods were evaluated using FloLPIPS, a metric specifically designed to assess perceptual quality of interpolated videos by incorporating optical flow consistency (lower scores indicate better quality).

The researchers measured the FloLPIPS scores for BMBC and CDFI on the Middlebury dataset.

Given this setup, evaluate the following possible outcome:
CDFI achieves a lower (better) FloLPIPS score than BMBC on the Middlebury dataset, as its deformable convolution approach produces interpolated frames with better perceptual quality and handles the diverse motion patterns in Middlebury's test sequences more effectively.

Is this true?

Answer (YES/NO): NO